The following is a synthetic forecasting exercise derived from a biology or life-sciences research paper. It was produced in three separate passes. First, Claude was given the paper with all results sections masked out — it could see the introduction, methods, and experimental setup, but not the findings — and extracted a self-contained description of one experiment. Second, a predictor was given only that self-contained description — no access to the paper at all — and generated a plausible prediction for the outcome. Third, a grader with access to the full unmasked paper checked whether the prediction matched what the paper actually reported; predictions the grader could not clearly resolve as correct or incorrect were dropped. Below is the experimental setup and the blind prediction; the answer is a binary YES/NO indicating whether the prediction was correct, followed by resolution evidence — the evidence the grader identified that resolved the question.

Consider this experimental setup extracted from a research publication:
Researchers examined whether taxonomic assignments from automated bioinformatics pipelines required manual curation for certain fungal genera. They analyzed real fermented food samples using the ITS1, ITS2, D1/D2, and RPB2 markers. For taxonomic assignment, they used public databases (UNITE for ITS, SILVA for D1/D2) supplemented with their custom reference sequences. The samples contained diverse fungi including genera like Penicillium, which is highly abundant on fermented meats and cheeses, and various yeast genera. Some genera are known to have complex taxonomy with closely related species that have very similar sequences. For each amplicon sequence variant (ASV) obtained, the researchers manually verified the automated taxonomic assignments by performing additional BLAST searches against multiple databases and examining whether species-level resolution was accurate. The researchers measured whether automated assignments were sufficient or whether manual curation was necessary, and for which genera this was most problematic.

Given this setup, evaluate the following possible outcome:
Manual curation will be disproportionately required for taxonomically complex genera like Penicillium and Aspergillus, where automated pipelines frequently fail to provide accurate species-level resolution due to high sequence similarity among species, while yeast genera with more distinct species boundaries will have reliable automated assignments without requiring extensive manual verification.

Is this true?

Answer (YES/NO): NO